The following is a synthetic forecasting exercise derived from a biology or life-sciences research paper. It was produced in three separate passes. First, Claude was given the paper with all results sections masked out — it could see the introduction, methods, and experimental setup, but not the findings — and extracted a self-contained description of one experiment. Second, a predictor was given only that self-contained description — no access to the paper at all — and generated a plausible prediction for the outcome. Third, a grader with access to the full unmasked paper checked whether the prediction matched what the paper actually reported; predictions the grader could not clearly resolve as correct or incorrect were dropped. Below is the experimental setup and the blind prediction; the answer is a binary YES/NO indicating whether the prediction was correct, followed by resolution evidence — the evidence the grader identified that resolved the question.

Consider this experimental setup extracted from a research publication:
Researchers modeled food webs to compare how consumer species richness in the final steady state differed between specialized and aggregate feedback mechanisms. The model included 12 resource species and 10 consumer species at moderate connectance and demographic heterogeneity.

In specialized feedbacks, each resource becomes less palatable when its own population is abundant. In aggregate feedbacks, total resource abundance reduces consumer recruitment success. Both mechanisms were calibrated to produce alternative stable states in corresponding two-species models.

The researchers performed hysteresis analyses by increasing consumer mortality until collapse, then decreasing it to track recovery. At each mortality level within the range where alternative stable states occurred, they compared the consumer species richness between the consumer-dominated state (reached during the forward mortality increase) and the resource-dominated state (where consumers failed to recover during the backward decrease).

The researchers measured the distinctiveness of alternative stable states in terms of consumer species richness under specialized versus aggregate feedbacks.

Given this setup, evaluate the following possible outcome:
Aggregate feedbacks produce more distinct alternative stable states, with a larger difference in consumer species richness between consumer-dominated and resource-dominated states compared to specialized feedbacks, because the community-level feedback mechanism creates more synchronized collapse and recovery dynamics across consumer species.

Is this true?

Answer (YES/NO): YES